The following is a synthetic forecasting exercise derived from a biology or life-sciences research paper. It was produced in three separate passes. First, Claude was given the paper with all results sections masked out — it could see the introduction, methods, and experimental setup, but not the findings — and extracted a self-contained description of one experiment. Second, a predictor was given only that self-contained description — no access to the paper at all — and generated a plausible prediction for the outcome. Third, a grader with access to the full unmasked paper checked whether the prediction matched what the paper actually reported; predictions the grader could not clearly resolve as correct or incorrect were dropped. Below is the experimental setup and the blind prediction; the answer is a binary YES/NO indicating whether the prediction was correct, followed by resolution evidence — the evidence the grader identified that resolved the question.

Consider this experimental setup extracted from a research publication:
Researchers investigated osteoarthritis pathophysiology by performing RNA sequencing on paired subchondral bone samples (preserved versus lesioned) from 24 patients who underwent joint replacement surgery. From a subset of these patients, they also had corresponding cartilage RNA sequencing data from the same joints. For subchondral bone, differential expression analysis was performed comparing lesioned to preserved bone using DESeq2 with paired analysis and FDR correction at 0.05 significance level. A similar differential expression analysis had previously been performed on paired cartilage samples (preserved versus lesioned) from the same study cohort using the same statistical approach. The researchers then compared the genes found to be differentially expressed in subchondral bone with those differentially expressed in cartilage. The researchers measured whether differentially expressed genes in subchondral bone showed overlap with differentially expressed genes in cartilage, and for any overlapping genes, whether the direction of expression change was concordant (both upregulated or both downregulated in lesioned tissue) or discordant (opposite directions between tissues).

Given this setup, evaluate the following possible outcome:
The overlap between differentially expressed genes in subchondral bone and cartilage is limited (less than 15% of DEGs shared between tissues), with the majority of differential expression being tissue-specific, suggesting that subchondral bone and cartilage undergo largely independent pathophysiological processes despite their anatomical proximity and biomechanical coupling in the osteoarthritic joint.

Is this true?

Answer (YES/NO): YES